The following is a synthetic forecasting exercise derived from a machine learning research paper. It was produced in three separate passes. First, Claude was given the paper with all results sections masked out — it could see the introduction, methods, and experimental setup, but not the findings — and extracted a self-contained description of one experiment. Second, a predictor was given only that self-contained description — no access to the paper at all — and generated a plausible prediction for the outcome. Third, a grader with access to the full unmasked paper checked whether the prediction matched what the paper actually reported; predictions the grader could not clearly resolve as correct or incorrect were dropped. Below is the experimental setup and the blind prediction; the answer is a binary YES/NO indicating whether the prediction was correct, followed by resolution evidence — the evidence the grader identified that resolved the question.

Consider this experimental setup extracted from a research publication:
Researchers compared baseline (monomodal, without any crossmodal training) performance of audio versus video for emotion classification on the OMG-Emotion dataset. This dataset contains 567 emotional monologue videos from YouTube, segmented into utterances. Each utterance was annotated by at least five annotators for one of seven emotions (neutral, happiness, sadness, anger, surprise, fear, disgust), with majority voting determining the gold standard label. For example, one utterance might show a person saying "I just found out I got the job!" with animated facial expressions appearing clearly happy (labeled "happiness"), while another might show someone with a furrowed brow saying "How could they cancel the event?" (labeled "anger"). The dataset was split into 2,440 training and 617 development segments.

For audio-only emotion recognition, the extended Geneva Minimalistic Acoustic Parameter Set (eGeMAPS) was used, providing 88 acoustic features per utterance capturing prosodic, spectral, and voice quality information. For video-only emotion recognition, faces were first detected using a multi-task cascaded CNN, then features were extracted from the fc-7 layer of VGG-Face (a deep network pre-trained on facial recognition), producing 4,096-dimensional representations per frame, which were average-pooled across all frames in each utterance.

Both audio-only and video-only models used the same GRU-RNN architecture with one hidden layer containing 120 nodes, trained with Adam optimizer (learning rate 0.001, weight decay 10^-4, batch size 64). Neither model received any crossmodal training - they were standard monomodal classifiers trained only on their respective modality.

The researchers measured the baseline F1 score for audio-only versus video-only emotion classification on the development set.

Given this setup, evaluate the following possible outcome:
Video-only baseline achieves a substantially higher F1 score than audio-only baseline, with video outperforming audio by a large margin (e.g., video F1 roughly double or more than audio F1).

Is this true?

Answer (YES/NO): NO